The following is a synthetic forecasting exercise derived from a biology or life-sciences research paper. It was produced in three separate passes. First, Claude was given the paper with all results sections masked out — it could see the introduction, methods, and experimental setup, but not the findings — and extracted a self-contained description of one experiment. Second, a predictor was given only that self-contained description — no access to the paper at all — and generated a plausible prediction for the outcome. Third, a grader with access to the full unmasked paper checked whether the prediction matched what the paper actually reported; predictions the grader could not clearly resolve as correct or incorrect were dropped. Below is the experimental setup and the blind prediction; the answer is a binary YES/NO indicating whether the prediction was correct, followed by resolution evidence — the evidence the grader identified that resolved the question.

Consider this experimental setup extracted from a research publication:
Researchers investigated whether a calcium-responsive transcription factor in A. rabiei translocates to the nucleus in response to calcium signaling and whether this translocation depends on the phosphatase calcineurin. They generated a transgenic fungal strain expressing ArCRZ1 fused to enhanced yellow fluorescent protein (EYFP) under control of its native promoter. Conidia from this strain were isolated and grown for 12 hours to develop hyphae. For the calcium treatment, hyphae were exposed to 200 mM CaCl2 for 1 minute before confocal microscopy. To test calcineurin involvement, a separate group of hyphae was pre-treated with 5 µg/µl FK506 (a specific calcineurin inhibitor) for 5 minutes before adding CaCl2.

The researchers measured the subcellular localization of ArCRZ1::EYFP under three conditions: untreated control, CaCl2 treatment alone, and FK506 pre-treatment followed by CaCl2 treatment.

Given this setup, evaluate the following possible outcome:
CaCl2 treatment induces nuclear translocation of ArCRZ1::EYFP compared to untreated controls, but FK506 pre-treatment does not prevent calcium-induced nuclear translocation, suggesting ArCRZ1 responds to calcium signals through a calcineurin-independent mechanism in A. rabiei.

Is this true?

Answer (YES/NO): NO